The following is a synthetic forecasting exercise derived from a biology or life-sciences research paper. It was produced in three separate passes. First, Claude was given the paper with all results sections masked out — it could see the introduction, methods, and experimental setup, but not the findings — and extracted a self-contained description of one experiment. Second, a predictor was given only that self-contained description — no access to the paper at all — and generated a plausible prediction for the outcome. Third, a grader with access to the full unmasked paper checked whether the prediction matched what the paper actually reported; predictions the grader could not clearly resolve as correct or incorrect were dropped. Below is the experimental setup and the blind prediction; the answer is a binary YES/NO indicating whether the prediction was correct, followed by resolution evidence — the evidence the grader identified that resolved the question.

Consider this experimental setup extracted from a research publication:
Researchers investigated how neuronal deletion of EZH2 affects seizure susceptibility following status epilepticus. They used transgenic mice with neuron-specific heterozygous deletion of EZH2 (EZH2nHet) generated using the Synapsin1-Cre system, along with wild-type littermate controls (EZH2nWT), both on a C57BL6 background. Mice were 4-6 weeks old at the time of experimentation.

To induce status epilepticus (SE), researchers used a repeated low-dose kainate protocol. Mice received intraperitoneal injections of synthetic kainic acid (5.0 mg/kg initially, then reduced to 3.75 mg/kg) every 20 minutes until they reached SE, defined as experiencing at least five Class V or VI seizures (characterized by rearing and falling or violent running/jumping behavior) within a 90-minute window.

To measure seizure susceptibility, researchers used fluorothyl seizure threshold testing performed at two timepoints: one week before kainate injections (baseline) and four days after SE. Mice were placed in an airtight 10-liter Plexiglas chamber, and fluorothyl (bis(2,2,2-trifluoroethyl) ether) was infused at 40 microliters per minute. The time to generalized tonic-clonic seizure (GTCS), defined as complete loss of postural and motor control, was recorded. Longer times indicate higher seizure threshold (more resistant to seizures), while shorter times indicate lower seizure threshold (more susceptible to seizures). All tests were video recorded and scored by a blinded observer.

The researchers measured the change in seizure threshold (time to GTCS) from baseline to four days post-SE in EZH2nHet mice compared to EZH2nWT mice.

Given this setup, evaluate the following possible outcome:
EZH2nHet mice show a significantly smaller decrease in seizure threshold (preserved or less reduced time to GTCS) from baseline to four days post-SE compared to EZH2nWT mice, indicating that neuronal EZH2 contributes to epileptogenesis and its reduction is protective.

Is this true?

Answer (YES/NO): NO